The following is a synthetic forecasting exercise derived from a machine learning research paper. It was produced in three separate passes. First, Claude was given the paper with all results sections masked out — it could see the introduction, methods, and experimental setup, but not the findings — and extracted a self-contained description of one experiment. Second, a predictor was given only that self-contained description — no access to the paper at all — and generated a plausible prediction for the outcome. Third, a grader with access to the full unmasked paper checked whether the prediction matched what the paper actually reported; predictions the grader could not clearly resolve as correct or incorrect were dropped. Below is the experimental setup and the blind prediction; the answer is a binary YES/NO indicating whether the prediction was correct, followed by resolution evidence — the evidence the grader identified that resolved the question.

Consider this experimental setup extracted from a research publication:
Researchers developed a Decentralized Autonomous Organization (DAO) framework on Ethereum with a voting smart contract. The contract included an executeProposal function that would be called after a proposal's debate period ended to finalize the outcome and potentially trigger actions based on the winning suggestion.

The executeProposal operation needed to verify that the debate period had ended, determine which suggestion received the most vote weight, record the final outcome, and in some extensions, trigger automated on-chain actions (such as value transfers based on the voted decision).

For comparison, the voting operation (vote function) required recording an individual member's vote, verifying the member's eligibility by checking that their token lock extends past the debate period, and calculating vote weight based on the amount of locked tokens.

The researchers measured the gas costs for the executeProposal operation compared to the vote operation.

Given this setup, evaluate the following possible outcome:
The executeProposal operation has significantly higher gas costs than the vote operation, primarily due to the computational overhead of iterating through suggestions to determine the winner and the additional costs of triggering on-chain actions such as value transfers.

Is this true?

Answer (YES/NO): NO